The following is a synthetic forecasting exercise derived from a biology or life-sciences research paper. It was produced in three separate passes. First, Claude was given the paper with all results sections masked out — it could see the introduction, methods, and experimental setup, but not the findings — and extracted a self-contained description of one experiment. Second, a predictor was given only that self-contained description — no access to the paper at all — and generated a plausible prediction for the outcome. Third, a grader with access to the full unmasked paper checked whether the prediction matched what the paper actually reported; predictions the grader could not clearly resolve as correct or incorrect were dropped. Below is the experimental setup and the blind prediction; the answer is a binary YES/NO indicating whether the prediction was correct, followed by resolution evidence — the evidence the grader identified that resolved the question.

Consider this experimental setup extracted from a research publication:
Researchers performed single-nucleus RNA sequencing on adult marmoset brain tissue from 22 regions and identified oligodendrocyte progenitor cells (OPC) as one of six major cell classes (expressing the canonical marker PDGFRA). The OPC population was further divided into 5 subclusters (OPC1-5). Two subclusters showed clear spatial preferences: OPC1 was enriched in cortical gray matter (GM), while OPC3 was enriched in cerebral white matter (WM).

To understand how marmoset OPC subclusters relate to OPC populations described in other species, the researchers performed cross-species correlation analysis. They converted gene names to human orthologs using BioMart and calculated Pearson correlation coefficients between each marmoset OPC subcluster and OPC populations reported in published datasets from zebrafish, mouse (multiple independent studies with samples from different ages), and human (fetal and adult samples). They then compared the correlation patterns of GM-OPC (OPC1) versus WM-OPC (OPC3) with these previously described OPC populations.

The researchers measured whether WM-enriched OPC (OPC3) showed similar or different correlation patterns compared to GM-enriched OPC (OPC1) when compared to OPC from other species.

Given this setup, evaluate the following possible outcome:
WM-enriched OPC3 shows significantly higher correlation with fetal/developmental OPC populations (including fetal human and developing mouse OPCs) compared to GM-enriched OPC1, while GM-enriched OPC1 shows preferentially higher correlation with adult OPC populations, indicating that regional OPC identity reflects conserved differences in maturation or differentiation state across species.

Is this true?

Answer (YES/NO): NO